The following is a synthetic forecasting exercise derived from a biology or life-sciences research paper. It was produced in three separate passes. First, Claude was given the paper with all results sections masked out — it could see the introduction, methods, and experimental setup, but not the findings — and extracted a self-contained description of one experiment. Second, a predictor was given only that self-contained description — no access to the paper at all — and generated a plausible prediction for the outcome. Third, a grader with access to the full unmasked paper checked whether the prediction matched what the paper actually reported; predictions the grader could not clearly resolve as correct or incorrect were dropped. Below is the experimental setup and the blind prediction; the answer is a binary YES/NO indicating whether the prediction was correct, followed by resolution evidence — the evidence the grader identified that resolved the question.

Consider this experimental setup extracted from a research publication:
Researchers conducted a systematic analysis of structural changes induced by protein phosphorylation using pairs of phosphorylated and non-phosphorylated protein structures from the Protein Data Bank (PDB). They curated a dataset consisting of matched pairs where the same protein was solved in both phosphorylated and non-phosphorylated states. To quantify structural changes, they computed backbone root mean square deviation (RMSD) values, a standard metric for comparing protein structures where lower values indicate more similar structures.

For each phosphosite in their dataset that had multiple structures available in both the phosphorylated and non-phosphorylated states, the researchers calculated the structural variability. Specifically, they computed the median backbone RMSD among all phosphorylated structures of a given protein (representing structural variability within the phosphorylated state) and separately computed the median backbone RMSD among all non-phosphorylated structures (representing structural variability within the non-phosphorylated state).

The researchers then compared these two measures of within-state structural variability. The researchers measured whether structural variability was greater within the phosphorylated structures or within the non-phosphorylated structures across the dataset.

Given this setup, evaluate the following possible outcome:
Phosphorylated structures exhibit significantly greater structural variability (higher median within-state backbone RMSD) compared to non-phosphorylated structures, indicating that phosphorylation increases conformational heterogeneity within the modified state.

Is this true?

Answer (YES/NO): NO